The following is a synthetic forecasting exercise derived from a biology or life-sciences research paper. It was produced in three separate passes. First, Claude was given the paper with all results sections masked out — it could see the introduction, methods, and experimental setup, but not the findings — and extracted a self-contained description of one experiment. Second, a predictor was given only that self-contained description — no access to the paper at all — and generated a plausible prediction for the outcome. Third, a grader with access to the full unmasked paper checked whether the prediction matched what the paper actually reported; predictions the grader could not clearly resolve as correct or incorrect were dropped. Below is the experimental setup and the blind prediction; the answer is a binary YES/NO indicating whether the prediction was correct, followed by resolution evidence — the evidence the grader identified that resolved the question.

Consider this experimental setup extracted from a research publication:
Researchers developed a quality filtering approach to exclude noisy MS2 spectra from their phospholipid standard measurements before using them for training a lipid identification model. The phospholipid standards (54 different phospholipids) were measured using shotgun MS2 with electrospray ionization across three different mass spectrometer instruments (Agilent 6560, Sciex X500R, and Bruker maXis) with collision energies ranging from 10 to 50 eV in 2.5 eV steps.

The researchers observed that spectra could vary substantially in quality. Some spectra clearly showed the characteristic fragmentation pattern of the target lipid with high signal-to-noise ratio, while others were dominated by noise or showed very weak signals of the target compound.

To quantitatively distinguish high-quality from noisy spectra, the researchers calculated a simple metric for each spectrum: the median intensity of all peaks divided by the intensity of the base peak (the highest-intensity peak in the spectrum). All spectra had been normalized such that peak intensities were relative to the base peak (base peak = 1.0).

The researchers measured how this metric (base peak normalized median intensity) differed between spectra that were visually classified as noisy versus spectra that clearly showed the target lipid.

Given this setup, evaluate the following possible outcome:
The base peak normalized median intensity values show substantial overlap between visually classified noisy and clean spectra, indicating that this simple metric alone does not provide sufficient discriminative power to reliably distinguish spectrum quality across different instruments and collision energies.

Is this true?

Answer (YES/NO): NO